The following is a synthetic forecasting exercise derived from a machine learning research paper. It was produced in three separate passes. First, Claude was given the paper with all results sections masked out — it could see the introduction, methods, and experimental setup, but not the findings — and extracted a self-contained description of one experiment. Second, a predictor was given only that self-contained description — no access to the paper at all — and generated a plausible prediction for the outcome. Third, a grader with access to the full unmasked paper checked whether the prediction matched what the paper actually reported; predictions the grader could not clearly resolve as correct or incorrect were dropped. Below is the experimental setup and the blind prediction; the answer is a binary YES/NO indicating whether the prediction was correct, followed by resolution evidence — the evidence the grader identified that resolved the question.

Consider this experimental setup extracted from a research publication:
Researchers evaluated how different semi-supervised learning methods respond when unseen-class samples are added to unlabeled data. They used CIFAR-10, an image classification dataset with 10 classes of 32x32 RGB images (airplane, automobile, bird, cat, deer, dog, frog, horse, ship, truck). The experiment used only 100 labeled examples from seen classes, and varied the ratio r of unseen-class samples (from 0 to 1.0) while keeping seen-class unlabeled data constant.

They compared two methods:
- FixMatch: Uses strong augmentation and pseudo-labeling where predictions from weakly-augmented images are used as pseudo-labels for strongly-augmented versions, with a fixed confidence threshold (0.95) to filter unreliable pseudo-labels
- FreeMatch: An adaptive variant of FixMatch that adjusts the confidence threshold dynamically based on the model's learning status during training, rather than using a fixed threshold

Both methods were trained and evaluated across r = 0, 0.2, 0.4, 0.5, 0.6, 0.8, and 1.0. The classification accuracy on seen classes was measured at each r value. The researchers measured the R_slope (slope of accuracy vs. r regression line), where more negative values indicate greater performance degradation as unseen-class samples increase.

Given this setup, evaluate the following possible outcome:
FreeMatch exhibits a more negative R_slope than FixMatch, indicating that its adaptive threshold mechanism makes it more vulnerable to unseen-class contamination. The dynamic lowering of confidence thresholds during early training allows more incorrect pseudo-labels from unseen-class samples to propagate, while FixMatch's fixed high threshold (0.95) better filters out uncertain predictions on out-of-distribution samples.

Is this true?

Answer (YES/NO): YES